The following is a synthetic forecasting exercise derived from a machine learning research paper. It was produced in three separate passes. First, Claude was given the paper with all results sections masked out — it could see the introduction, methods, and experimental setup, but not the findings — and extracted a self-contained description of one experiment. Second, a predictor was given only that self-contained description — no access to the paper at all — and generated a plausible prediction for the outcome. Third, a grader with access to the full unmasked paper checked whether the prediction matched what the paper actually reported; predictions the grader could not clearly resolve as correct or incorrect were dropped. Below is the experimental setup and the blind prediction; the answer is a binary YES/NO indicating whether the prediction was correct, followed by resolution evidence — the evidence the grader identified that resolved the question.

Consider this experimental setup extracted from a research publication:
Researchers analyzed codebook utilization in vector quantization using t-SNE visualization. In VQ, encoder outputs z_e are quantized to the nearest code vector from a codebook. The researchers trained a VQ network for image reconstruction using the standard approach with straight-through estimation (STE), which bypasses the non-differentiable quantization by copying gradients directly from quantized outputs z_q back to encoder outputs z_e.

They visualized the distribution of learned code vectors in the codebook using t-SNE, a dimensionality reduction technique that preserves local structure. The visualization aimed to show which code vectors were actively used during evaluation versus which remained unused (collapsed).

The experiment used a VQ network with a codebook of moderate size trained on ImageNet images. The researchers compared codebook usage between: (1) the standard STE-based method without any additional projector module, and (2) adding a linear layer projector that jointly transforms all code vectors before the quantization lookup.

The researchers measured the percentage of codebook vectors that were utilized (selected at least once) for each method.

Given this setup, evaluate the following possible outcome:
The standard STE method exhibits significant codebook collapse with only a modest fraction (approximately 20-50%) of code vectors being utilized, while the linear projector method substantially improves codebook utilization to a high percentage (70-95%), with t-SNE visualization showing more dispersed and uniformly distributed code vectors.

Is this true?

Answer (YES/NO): NO